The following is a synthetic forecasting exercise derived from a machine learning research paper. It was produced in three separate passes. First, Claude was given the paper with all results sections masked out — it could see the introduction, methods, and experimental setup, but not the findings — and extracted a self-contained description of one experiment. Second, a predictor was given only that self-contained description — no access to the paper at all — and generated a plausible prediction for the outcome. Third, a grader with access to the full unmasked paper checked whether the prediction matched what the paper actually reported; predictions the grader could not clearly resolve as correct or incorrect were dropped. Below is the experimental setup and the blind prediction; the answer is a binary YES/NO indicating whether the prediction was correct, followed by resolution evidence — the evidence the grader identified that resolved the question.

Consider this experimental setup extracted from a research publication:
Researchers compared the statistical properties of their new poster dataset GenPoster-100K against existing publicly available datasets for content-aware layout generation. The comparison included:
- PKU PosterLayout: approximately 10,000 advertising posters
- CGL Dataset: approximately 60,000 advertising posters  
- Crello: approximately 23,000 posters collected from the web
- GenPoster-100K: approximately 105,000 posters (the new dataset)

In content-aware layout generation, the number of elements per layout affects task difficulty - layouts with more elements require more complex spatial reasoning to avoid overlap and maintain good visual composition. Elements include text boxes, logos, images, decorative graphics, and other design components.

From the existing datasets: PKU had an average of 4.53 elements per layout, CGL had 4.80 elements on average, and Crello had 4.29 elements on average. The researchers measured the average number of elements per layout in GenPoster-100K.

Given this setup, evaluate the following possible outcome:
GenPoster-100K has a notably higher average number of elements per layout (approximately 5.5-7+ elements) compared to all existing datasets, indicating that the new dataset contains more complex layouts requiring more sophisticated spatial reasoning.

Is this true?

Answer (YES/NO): YES